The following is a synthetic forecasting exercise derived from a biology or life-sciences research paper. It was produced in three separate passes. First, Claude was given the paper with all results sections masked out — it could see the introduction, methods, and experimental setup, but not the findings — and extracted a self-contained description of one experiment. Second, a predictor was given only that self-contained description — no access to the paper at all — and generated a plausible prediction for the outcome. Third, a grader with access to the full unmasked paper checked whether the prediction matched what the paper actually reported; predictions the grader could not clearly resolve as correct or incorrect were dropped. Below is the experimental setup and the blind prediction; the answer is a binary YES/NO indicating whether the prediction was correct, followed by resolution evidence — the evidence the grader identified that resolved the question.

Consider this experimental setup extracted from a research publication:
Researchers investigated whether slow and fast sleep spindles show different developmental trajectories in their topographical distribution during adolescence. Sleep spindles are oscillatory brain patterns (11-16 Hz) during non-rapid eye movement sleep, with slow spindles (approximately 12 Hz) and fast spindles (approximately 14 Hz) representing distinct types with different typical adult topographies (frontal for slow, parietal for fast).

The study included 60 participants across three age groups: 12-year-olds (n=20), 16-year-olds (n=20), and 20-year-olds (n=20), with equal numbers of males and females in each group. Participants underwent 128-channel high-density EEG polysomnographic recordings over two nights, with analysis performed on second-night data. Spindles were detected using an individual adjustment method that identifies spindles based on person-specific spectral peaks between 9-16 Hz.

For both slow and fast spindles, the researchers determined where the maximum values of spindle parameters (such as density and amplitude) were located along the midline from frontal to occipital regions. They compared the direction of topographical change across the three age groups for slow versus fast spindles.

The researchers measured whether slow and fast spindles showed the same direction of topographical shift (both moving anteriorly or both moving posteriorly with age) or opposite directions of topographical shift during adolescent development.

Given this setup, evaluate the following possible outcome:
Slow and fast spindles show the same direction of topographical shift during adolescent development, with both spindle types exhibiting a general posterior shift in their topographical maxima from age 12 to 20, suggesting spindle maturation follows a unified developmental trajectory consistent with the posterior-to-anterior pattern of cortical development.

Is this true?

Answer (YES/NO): NO